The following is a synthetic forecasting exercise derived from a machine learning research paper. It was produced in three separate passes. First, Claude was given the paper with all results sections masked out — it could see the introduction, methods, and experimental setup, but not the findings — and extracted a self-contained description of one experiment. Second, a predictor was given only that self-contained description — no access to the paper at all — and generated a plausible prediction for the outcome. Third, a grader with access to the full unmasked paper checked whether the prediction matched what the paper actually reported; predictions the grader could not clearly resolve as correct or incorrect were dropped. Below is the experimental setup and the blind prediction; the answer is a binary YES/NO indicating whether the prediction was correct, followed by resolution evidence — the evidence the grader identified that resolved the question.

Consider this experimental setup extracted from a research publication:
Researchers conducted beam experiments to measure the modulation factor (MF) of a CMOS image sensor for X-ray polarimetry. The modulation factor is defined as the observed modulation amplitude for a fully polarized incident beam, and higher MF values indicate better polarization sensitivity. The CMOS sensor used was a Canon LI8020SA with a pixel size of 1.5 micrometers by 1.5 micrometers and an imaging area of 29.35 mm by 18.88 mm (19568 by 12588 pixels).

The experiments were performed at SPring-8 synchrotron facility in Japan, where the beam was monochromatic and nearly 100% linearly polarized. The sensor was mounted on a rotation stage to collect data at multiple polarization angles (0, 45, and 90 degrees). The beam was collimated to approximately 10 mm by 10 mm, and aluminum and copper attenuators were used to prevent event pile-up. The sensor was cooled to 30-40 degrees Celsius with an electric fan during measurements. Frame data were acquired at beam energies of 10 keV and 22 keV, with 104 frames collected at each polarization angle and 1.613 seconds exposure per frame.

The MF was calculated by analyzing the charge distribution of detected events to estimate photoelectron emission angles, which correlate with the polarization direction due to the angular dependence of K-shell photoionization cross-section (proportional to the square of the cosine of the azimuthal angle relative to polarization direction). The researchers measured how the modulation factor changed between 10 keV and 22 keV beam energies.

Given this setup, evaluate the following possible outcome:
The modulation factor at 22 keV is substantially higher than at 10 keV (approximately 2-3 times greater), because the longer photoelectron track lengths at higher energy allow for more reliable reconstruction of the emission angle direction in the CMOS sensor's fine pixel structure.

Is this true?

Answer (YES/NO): NO